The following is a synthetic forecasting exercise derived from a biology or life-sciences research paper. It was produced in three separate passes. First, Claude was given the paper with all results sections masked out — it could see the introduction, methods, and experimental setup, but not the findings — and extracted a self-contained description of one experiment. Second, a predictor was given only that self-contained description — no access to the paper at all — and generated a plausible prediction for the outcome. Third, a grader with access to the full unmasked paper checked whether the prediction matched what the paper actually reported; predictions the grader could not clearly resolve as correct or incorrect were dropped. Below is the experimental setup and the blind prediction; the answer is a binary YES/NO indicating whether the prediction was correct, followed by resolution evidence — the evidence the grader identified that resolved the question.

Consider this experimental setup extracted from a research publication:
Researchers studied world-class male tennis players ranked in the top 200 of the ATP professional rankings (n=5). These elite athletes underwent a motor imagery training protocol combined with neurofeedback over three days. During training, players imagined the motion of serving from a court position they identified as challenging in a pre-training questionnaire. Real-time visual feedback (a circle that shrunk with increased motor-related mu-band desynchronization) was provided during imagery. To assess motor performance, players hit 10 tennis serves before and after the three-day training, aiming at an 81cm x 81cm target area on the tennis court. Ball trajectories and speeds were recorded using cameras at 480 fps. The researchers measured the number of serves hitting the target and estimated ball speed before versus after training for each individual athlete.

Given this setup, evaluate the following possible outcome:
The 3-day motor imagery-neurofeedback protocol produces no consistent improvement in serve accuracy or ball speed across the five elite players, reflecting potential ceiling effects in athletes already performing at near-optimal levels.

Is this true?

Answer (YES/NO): NO